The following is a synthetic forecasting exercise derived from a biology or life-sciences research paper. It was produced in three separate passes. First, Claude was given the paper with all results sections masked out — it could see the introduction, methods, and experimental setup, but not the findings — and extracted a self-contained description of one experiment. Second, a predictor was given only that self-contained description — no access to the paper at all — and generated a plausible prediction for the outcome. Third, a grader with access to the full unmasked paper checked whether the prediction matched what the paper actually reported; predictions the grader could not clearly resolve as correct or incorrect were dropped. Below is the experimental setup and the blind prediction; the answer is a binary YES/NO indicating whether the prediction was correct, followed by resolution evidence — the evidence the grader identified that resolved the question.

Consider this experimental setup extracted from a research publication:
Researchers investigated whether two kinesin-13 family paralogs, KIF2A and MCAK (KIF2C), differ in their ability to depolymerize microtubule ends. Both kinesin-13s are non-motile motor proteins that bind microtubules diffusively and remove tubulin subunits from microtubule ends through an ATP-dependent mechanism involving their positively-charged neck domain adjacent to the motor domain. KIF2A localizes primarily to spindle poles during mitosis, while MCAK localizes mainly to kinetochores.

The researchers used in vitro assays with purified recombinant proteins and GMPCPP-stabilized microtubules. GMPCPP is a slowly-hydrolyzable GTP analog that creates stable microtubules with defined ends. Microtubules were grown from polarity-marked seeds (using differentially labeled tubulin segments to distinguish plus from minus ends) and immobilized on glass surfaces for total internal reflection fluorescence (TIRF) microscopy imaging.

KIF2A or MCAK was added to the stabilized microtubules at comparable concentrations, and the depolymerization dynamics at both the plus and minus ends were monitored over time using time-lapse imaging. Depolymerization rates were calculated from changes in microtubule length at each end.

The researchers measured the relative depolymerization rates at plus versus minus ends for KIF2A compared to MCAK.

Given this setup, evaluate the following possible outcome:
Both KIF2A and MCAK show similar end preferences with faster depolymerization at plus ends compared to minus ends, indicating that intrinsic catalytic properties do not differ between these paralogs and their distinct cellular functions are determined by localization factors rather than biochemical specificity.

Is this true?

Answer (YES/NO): NO